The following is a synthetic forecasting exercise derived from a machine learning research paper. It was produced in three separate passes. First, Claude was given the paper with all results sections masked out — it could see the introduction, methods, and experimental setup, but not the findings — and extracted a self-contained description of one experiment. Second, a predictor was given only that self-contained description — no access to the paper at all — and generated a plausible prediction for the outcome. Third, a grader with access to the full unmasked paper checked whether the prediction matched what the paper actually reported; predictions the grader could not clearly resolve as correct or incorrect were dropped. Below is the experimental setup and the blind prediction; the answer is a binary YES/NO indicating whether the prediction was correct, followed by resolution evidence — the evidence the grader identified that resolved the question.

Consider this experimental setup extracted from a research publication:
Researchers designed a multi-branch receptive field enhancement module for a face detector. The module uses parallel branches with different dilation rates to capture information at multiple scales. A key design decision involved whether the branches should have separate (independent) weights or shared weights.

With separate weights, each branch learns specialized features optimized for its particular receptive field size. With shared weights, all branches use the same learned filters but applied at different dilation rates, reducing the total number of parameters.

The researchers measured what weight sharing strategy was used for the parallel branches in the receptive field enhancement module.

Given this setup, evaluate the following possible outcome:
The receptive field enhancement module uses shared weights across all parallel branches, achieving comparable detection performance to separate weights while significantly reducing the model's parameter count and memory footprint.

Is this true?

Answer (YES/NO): NO